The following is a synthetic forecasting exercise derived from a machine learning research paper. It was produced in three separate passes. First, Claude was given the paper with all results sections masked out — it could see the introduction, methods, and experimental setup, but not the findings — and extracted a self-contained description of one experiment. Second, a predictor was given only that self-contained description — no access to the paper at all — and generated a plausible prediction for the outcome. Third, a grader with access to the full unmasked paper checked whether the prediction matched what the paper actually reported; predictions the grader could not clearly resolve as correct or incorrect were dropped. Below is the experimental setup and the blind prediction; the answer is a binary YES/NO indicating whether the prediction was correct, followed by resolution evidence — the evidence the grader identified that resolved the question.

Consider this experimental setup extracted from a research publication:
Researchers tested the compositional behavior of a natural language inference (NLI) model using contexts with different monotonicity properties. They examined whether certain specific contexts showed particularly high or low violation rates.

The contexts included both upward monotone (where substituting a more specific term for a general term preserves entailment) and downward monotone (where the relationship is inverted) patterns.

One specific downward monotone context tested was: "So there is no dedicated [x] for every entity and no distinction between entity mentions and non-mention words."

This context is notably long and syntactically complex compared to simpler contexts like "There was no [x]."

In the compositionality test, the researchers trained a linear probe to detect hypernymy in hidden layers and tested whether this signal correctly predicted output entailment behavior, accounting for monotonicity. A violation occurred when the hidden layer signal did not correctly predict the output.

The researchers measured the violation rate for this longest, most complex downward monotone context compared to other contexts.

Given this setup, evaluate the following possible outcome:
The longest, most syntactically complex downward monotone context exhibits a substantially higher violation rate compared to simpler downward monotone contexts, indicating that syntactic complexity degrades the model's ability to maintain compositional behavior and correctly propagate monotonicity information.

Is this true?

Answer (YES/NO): YES